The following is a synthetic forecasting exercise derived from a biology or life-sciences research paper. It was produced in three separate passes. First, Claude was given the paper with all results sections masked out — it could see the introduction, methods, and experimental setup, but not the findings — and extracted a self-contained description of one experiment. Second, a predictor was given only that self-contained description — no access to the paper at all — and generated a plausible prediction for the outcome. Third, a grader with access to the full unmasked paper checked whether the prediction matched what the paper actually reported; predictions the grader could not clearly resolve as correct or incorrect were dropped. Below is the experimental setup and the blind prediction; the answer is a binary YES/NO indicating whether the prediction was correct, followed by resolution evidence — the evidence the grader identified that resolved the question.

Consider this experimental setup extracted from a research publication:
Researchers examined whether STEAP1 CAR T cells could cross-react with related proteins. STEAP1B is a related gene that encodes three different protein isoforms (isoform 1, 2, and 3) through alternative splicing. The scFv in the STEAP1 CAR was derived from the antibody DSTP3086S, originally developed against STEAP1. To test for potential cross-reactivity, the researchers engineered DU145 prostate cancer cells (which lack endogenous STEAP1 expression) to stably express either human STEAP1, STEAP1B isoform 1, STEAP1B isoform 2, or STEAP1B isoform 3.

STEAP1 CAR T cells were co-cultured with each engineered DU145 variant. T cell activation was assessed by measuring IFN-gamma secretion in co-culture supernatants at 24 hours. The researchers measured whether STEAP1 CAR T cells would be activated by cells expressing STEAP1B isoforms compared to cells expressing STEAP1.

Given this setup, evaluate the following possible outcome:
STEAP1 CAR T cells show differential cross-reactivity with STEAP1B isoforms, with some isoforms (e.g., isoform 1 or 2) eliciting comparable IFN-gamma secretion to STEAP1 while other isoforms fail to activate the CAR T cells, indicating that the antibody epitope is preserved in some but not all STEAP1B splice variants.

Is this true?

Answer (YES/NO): NO